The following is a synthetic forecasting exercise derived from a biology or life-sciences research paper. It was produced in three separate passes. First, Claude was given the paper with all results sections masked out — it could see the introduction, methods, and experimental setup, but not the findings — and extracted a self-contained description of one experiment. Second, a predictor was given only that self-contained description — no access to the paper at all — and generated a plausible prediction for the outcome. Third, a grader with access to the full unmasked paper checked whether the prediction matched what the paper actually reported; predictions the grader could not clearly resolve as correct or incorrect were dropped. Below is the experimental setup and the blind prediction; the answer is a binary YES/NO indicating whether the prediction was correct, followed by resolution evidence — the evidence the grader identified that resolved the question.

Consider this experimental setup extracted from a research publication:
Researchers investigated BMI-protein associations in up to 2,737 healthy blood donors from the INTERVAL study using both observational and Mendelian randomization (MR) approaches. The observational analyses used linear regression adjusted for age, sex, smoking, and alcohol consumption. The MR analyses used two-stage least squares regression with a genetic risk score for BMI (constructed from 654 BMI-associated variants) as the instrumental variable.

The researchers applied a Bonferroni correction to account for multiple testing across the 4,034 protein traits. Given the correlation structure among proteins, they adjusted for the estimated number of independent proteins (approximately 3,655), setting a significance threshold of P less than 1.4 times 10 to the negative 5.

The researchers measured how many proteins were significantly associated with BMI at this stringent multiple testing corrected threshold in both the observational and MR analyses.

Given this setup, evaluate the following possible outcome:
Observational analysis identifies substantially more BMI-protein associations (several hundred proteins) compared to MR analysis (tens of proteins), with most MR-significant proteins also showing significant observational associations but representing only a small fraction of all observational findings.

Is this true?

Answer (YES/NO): YES